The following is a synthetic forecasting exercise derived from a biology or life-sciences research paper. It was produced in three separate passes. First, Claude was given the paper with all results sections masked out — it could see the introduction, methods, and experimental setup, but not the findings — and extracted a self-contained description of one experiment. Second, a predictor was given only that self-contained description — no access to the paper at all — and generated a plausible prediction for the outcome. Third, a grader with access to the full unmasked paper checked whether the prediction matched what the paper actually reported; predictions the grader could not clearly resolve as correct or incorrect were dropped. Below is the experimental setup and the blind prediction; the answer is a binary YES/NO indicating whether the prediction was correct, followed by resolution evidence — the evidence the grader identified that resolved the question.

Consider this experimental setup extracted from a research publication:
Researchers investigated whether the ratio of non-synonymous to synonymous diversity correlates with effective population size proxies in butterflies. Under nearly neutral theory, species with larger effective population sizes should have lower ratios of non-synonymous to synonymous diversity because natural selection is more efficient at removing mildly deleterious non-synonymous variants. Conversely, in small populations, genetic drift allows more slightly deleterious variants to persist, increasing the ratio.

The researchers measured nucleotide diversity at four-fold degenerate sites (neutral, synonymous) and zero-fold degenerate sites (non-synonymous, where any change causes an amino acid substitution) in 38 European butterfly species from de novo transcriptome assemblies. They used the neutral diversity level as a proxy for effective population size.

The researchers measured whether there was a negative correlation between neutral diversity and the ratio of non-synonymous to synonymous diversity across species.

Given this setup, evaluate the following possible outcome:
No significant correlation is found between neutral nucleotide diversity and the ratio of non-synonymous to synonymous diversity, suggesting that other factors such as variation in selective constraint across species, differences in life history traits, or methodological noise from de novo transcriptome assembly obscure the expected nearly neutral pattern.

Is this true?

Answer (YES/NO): NO